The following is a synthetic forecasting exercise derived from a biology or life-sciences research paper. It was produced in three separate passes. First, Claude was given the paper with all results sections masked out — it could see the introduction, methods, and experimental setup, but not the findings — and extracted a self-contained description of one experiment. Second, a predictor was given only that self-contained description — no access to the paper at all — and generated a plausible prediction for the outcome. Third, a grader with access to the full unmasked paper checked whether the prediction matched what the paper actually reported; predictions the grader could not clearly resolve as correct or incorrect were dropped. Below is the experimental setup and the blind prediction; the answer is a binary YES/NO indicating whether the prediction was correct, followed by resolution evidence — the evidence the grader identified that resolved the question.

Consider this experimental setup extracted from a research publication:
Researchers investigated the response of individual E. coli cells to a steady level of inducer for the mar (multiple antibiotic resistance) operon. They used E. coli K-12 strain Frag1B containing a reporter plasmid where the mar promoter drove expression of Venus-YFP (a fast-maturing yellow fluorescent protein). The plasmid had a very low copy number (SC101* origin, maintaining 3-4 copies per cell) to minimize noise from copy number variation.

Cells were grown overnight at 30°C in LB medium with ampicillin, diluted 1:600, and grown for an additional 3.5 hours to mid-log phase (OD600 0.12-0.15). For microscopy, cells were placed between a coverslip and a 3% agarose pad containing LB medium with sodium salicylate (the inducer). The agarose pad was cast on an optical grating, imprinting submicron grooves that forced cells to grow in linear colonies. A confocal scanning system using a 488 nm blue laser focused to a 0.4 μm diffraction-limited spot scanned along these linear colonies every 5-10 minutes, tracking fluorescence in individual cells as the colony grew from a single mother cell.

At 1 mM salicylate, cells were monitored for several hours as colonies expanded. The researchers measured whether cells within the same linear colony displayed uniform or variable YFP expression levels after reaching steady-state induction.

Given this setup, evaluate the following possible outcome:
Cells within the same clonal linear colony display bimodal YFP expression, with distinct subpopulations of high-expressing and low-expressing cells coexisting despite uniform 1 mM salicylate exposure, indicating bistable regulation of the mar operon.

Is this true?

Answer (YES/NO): NO